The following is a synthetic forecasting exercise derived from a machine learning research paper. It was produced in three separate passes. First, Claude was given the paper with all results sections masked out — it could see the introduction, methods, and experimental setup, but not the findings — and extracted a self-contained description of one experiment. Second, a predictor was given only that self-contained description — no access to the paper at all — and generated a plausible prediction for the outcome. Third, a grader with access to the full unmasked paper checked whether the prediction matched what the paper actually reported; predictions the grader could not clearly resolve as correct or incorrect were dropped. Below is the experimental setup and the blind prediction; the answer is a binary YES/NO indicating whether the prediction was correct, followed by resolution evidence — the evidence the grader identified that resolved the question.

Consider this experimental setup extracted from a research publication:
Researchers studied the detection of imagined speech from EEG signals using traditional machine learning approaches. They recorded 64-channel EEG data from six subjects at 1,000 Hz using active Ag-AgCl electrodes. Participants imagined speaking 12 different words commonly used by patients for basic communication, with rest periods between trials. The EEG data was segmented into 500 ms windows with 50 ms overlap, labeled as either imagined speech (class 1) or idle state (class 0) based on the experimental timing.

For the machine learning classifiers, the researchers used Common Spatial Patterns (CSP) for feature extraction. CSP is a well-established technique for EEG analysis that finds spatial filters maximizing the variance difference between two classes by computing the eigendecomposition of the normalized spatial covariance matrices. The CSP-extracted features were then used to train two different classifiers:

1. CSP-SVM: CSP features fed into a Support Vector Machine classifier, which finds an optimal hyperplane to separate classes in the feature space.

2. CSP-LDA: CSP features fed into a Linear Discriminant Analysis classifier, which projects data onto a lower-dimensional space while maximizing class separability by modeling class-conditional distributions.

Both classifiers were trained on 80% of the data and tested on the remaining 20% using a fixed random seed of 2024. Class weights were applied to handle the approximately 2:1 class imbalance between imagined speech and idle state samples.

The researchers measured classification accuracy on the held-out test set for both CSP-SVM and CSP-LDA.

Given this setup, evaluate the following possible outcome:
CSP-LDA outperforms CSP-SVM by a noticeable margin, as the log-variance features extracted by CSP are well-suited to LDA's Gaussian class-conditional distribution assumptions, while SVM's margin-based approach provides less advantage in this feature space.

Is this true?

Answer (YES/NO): NO